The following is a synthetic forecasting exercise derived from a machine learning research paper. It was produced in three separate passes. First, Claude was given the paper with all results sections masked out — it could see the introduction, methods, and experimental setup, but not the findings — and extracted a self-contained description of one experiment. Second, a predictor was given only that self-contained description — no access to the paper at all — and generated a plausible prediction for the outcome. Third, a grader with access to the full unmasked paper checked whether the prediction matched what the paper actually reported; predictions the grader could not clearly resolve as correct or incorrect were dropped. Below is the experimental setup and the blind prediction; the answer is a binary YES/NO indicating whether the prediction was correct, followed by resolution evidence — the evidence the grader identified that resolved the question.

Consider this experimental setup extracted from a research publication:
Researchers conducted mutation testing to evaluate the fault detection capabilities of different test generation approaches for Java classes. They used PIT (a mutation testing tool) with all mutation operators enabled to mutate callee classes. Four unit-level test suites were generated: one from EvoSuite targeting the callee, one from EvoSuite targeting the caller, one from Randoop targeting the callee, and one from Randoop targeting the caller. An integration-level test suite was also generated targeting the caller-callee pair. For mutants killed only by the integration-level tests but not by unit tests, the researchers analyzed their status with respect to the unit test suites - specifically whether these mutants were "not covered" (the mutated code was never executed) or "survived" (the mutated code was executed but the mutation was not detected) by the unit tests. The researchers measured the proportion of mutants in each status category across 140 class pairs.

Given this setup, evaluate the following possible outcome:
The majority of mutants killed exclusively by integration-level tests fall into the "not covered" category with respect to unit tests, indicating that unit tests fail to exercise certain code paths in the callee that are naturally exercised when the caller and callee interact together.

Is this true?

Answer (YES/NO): NO